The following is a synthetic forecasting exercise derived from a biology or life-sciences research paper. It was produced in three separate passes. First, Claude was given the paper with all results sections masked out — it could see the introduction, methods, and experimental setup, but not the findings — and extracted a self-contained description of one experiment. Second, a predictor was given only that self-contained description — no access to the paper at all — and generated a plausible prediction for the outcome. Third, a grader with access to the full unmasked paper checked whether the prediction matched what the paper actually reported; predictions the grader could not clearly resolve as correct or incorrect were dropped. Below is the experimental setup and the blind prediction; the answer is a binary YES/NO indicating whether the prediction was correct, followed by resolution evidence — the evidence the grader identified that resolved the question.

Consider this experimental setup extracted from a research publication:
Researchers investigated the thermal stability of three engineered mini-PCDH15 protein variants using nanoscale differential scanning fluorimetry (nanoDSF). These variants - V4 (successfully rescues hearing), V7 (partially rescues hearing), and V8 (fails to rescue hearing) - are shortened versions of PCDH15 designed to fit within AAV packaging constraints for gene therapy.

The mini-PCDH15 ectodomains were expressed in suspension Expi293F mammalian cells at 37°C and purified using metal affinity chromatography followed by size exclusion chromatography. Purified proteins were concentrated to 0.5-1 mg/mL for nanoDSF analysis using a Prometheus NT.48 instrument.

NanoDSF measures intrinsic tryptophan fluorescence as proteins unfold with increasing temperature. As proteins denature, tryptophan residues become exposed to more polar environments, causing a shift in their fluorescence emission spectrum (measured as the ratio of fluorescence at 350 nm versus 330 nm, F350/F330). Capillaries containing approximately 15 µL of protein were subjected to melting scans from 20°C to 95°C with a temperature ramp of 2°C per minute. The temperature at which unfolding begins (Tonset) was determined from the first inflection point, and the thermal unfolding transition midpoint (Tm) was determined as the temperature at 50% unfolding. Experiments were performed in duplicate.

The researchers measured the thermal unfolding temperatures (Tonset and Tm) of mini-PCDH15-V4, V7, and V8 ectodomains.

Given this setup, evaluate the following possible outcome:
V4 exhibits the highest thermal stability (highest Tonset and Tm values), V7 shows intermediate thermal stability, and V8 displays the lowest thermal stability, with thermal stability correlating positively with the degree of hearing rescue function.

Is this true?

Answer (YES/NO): NO